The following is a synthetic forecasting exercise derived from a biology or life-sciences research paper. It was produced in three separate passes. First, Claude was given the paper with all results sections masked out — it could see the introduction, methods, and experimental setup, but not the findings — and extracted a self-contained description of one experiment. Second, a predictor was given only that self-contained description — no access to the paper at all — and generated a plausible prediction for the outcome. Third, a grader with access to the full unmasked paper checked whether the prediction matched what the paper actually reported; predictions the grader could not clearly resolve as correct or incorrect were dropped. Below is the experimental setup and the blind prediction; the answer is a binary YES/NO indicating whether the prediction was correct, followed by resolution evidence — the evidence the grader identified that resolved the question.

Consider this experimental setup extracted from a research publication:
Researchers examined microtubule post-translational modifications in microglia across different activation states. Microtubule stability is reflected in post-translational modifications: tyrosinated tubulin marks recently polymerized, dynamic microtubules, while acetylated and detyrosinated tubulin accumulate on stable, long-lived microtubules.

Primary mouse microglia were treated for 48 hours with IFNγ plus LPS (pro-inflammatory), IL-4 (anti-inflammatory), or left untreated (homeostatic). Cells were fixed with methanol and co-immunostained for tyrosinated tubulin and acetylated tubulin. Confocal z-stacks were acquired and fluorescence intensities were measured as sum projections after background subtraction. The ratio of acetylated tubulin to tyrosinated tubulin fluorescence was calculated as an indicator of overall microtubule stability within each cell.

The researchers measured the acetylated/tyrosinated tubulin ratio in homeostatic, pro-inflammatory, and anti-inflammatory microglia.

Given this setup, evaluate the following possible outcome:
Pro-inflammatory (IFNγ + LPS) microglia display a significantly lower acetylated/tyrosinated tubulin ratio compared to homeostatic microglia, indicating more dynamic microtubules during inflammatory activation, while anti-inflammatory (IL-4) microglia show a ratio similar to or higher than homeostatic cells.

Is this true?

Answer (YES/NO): NO